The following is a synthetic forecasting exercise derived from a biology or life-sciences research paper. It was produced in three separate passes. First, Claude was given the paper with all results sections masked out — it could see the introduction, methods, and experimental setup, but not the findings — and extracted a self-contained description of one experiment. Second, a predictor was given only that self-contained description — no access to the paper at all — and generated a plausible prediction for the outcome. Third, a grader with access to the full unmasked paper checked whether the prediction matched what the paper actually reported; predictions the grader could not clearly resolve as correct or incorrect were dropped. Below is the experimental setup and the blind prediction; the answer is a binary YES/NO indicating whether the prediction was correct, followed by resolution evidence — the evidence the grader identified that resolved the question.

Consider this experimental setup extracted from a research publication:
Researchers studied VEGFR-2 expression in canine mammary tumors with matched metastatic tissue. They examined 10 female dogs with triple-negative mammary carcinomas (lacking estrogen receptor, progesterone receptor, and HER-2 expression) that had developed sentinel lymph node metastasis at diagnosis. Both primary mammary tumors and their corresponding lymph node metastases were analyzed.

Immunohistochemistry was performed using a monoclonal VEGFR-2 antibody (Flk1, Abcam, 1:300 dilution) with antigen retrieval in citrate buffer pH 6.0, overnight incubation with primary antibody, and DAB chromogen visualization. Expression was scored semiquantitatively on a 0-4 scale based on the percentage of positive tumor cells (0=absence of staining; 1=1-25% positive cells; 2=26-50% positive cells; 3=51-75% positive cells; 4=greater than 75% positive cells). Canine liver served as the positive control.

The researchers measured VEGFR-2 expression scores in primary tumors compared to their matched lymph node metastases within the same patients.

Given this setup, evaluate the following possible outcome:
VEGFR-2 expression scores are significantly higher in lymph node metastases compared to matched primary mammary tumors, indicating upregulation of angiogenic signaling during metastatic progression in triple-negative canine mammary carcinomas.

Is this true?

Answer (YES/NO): NO